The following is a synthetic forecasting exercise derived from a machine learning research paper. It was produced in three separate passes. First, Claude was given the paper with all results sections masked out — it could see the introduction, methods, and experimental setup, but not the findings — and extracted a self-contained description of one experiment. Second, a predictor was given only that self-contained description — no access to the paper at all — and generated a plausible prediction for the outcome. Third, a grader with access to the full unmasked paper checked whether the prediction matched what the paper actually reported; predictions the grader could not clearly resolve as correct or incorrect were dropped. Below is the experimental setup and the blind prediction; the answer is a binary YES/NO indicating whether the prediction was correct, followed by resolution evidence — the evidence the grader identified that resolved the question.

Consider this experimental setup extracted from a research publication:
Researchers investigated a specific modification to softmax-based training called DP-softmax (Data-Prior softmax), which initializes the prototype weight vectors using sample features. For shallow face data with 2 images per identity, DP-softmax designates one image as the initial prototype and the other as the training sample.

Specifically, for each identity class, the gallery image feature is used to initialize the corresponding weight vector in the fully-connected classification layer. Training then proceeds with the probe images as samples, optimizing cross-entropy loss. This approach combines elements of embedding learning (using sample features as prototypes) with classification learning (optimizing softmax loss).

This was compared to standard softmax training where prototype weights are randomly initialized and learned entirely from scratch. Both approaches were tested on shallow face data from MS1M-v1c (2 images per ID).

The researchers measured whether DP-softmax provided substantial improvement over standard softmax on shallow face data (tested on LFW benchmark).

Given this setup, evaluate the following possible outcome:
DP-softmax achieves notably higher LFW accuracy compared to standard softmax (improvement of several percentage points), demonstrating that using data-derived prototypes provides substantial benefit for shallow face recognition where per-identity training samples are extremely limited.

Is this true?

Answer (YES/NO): NO